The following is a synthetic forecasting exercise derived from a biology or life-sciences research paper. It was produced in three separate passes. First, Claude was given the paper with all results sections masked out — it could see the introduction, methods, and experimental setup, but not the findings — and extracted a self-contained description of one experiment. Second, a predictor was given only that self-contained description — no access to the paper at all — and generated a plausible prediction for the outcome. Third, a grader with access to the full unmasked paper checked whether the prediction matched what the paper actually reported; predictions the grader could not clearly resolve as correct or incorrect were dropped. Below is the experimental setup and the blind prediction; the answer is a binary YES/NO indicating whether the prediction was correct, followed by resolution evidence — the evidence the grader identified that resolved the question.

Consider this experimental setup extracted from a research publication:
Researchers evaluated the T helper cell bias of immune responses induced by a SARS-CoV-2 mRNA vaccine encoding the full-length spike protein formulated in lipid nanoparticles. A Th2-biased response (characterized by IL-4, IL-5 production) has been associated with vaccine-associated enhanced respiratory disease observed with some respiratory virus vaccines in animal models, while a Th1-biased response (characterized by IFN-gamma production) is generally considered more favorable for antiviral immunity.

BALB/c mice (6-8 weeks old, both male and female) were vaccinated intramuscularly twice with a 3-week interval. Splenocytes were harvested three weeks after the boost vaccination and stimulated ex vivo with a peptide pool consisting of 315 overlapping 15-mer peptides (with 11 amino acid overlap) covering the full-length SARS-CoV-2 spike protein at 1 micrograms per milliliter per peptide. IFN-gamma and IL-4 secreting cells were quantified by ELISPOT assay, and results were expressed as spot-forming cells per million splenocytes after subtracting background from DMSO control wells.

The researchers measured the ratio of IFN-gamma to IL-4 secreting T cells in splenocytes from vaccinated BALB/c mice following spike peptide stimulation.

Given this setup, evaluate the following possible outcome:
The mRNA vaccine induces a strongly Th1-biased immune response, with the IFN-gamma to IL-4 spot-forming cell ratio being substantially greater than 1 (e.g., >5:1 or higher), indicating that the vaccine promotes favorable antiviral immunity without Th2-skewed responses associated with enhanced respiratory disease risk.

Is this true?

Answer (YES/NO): YES